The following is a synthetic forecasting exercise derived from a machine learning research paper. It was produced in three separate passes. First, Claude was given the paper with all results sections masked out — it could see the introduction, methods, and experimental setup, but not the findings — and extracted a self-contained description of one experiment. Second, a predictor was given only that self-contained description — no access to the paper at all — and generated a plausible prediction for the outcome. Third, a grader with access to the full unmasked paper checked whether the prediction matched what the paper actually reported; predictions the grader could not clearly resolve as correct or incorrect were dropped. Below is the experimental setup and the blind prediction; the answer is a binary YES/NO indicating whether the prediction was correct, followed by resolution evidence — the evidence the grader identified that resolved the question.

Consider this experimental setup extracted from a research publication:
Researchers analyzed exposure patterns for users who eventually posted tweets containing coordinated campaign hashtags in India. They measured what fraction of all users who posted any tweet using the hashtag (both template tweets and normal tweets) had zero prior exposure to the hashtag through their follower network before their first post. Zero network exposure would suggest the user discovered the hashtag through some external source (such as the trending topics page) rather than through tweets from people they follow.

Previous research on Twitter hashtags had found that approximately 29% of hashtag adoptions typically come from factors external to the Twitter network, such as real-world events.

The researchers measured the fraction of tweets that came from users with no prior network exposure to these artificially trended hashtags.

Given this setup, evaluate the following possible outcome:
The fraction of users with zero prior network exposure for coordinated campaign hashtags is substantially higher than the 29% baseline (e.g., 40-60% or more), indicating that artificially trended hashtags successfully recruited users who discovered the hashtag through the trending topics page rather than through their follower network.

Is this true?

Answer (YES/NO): NO